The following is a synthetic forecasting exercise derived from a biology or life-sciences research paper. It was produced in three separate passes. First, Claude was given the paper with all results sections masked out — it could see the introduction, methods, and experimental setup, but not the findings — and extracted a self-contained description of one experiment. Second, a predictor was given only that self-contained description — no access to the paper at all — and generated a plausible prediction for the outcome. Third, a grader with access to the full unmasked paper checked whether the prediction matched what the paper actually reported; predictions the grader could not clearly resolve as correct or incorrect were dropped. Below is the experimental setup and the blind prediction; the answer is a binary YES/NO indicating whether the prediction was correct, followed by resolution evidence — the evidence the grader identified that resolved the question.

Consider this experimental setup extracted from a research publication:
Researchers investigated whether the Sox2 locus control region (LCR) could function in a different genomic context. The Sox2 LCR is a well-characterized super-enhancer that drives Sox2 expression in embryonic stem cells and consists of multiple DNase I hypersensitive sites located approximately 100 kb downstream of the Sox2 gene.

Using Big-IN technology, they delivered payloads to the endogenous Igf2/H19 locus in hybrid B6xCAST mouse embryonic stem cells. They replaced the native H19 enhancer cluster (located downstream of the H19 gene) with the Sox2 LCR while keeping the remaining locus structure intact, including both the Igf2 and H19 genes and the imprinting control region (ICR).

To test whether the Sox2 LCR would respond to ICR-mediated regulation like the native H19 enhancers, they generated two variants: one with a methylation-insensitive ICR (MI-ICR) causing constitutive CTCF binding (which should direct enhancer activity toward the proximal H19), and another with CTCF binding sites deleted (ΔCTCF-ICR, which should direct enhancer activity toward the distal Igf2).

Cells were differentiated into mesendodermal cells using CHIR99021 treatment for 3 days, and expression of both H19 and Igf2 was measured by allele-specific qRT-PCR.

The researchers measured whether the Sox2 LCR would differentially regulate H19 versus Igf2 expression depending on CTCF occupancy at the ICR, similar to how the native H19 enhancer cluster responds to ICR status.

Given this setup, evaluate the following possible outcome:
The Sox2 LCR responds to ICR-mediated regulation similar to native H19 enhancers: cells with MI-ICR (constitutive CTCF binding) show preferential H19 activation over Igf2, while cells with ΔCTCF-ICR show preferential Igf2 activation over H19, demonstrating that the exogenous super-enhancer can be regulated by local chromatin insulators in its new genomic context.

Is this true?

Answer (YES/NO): NO